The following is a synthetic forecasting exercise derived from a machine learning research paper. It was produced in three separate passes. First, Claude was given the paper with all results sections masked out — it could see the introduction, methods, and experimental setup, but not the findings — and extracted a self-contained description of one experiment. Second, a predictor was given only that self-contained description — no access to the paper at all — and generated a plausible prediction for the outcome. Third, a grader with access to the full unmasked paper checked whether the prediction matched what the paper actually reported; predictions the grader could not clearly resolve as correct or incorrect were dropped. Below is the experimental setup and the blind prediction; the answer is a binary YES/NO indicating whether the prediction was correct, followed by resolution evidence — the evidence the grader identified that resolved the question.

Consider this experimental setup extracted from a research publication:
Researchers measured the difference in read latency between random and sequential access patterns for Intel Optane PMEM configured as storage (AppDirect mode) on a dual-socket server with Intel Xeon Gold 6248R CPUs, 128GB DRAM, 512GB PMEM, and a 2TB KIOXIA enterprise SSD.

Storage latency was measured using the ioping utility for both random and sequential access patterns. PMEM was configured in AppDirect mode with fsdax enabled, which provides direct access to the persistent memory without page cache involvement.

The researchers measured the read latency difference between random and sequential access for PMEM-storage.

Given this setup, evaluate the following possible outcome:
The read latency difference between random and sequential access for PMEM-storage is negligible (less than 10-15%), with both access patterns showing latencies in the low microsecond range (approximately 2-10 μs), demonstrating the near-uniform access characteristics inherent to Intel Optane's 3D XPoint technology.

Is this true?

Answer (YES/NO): YES